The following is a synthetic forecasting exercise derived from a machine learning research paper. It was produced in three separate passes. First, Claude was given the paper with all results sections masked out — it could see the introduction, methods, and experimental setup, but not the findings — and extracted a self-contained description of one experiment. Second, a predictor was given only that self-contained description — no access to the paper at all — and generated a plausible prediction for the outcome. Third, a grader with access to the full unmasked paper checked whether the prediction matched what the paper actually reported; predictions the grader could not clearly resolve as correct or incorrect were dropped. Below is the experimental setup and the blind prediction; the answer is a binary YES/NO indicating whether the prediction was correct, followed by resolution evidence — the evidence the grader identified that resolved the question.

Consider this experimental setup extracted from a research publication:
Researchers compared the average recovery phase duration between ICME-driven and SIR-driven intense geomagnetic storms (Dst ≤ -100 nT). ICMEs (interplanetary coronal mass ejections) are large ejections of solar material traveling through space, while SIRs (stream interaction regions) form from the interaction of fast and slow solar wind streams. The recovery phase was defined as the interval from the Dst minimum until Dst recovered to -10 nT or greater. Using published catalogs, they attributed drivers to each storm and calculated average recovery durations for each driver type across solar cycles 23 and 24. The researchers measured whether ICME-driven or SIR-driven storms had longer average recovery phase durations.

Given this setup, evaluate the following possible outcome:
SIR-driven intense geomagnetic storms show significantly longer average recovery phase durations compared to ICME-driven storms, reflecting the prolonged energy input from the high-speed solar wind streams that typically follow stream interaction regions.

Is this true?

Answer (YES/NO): YES